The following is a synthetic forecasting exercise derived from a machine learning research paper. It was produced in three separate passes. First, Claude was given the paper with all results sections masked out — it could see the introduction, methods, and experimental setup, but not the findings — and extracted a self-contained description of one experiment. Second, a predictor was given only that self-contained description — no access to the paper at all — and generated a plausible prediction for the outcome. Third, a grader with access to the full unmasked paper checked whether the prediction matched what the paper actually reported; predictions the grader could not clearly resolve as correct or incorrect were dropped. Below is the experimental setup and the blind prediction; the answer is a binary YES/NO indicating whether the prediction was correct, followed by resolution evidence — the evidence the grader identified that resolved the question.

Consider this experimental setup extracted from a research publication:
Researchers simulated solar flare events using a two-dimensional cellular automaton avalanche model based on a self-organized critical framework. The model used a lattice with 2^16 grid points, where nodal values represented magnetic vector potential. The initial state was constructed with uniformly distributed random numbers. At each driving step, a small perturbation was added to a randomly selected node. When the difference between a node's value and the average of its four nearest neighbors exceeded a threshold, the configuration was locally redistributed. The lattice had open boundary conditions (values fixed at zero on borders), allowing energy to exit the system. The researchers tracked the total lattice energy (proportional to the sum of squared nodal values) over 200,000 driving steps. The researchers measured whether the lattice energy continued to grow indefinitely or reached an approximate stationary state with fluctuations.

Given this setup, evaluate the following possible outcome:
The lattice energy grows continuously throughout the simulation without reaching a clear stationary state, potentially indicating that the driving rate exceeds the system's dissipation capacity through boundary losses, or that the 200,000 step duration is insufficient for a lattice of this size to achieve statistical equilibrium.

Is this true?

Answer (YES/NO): NO